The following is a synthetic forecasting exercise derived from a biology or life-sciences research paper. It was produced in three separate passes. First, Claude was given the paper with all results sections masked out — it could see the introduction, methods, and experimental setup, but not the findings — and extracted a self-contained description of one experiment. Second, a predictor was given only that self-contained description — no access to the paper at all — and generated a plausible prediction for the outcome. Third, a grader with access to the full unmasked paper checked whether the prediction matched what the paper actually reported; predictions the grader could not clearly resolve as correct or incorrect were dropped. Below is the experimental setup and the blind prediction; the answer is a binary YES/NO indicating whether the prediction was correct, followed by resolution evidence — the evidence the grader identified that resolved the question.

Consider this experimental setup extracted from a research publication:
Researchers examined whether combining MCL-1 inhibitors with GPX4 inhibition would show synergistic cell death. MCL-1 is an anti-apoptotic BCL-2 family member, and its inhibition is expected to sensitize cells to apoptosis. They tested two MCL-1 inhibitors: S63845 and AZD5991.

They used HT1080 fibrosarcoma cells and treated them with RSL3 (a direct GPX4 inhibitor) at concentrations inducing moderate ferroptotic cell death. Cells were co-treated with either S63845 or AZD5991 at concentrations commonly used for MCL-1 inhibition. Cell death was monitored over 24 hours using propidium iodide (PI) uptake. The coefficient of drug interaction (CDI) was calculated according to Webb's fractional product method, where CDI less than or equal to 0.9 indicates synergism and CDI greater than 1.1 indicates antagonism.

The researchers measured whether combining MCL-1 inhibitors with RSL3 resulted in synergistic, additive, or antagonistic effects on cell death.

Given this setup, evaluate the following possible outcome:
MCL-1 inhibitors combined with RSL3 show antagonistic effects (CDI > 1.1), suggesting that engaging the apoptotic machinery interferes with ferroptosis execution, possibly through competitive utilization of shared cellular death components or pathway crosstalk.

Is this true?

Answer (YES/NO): NO